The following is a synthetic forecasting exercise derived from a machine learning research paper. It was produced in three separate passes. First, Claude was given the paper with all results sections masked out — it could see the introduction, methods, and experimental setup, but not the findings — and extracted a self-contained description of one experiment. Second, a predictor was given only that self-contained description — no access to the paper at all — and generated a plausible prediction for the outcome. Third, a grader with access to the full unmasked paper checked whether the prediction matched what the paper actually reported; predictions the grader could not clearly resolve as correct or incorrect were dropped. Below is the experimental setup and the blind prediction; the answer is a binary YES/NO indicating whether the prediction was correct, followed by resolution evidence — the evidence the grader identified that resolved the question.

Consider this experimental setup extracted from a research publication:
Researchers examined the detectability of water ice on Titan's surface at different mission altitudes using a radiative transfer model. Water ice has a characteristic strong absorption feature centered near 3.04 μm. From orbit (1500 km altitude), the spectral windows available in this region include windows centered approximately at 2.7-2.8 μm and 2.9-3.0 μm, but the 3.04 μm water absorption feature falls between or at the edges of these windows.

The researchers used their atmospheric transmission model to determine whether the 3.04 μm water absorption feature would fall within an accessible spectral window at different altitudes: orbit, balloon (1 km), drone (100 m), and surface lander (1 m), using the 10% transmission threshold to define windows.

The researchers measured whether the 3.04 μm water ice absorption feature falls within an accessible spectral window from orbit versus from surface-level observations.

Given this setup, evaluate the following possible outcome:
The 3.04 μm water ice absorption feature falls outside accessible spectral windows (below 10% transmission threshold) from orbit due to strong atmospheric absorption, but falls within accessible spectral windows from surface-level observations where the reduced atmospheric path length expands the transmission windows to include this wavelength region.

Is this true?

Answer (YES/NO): YES